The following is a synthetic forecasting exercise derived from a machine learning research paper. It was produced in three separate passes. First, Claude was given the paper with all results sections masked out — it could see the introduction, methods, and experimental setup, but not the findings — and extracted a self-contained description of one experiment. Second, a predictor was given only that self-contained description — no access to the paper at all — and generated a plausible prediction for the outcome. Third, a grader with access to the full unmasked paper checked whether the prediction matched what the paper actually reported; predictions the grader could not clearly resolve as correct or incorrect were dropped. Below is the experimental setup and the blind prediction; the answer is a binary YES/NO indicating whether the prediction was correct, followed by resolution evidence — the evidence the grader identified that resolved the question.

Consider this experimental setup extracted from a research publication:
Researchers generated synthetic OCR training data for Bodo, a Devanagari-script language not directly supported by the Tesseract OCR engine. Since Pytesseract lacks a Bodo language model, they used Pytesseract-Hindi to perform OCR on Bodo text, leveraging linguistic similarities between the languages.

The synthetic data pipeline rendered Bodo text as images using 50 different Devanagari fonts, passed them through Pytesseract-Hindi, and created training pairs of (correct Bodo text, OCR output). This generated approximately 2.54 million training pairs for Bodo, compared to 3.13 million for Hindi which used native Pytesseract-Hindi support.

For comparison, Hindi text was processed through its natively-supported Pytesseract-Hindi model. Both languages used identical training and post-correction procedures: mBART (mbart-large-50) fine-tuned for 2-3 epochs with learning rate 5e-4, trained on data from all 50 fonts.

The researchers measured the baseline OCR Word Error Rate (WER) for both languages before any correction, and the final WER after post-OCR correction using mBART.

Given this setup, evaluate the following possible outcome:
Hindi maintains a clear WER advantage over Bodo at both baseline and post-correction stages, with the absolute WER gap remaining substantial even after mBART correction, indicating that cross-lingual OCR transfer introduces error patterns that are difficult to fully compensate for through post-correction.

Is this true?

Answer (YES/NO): NO